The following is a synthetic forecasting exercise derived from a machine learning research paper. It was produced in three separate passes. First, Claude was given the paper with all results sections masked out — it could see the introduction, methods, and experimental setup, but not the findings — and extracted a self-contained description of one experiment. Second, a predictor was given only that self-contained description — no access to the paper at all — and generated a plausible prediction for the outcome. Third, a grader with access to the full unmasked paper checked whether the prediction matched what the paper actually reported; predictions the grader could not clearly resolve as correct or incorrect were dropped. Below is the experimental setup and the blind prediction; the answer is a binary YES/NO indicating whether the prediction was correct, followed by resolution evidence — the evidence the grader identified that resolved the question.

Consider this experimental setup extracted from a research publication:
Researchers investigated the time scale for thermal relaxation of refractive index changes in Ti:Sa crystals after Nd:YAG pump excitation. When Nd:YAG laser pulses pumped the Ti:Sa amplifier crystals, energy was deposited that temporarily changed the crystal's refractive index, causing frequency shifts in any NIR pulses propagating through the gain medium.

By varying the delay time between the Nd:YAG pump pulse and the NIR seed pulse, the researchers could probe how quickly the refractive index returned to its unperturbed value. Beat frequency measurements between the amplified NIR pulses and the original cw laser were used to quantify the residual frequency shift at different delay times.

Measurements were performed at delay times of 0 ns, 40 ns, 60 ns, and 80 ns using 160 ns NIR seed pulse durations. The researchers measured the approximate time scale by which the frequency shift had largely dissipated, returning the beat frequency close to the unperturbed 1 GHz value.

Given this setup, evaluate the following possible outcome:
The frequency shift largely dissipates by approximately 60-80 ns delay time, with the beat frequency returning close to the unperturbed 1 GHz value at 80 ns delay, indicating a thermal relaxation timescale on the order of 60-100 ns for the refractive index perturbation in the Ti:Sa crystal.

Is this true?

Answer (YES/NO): YES